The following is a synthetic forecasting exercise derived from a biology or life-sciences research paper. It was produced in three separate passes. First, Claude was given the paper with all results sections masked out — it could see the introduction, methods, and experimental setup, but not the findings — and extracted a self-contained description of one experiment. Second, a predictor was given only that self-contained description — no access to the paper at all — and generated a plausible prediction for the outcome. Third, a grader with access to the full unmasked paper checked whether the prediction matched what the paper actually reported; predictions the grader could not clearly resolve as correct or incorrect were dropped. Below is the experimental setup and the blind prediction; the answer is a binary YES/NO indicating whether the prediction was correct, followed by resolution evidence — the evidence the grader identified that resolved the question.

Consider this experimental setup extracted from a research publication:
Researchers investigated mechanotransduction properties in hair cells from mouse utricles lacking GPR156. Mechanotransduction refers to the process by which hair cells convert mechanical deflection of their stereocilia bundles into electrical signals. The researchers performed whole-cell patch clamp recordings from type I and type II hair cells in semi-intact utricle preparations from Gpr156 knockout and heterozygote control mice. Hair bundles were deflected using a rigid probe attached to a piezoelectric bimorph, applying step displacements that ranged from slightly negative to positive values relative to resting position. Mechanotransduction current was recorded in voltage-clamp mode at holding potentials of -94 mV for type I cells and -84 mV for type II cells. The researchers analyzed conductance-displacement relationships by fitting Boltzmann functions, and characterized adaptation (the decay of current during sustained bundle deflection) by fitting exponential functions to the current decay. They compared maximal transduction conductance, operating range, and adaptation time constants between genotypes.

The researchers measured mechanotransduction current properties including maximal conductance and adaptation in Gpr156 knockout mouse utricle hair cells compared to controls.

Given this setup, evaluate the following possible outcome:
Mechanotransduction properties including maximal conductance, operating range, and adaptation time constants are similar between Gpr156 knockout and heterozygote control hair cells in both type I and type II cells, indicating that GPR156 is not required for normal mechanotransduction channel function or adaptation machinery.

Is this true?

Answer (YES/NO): YES